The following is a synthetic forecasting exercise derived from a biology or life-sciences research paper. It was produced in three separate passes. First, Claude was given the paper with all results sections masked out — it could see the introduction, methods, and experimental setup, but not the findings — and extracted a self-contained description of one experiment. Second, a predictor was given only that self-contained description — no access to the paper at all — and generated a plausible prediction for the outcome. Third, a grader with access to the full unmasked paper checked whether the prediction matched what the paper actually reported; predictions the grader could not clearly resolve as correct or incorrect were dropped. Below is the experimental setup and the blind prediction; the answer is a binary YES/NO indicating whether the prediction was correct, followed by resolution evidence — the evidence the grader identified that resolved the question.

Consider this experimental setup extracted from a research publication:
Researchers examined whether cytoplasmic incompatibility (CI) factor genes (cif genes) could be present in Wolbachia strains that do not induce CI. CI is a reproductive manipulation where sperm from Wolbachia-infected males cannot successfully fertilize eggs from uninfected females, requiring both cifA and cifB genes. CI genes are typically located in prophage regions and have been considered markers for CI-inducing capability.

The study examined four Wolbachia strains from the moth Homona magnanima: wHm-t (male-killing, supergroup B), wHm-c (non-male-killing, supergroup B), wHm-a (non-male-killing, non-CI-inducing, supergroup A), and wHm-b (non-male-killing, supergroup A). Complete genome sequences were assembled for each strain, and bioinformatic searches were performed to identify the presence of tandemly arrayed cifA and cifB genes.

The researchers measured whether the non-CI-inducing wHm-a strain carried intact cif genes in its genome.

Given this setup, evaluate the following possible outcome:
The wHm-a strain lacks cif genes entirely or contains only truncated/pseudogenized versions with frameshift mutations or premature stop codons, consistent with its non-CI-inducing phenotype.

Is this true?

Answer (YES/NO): NO